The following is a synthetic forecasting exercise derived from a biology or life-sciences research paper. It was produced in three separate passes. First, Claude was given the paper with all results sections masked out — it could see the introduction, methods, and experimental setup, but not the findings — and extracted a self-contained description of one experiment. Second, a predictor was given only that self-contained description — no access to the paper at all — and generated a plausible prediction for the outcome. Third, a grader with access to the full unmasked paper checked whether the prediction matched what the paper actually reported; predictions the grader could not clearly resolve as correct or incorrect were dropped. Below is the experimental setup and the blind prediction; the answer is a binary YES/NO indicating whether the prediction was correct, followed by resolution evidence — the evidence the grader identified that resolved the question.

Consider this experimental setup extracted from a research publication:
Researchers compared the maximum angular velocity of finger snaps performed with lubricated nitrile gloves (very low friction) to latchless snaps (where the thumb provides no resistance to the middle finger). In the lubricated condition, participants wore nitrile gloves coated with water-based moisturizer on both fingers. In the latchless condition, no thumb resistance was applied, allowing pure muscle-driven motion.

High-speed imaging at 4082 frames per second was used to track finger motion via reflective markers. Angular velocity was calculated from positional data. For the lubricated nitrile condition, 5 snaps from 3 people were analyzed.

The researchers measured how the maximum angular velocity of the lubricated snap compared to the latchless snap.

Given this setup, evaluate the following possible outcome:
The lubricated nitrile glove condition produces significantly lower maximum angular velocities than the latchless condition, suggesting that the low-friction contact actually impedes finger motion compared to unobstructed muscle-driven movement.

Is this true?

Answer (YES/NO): NO